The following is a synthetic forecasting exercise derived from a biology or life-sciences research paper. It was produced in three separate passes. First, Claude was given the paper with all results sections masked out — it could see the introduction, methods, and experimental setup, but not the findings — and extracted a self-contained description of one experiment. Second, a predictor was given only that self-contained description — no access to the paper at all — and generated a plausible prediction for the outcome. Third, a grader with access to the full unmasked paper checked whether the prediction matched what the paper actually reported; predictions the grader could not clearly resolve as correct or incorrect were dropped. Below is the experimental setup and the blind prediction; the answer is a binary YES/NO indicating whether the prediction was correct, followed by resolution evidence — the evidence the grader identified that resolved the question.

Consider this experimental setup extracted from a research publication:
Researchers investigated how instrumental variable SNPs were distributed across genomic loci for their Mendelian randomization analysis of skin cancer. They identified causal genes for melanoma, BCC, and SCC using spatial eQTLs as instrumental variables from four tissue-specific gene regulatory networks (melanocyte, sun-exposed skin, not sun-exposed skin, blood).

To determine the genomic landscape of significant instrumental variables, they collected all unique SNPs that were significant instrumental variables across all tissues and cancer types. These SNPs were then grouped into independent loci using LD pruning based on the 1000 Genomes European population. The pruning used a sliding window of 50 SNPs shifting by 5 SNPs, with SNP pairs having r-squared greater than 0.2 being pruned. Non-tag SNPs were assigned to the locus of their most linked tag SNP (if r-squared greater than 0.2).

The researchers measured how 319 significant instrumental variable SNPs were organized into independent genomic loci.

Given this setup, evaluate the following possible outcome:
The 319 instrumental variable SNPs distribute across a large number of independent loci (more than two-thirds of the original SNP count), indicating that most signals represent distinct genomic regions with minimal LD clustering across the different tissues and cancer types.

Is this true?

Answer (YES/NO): NO